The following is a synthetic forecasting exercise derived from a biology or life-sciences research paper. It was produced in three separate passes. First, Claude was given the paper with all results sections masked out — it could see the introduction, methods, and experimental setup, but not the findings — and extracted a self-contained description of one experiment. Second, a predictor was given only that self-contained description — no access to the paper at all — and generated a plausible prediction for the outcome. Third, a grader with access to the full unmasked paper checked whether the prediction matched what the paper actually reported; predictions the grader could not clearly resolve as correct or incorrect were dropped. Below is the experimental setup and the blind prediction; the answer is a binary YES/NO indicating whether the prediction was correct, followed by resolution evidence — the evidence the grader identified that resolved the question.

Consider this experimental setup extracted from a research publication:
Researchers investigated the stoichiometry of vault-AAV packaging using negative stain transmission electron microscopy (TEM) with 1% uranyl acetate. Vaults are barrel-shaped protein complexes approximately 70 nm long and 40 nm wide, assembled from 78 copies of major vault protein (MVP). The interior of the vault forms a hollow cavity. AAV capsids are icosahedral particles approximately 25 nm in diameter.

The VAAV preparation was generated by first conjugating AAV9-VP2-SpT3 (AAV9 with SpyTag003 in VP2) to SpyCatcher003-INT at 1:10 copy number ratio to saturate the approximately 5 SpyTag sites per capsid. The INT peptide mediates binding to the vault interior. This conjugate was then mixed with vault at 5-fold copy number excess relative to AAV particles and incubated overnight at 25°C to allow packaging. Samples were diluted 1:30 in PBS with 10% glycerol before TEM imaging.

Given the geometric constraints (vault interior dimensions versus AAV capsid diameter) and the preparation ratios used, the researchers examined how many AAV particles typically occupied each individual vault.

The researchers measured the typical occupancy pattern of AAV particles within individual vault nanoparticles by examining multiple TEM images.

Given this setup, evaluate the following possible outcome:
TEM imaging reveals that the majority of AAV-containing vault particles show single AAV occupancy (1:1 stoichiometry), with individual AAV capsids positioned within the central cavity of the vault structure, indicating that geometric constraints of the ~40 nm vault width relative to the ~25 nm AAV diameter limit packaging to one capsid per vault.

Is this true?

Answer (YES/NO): NO